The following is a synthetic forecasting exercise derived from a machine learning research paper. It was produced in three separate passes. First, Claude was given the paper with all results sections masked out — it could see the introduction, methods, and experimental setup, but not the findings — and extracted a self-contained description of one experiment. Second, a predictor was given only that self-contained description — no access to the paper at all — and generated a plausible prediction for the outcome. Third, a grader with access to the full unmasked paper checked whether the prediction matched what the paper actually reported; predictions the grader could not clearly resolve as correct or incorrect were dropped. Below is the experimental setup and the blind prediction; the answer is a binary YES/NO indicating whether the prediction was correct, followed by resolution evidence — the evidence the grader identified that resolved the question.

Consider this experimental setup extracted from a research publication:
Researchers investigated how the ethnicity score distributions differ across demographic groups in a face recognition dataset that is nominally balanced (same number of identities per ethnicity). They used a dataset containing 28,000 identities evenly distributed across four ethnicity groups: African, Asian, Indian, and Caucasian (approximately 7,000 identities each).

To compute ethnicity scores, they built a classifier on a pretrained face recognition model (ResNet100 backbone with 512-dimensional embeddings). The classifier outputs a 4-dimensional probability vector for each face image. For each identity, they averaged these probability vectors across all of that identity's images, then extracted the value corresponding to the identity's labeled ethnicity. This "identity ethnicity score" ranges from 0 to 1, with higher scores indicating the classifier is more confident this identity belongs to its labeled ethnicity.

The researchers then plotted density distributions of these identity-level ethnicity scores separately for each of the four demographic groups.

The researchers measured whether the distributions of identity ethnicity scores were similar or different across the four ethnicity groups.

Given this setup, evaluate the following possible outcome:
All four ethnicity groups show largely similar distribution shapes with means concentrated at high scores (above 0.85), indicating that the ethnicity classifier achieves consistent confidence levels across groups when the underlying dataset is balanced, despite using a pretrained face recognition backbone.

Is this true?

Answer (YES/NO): NO